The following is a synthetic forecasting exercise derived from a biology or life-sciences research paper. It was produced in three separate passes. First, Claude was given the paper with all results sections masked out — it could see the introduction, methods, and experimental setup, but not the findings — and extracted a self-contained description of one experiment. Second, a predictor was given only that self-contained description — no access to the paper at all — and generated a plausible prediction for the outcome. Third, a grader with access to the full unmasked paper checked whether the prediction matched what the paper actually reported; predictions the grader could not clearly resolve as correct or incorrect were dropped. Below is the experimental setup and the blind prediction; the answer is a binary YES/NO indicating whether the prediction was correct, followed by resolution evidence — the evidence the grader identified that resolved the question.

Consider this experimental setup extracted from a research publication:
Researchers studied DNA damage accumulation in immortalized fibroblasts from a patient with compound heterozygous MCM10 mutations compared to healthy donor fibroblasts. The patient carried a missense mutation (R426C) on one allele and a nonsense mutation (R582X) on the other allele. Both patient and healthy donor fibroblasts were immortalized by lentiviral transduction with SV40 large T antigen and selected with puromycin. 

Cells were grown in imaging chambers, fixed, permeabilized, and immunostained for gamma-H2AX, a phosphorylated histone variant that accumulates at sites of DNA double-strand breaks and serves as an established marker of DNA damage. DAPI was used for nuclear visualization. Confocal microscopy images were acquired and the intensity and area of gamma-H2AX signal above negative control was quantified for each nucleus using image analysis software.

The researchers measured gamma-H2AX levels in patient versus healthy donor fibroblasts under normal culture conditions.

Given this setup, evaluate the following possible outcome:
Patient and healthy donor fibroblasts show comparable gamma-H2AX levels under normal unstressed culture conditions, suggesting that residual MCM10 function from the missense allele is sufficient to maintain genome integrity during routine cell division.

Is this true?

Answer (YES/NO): NO